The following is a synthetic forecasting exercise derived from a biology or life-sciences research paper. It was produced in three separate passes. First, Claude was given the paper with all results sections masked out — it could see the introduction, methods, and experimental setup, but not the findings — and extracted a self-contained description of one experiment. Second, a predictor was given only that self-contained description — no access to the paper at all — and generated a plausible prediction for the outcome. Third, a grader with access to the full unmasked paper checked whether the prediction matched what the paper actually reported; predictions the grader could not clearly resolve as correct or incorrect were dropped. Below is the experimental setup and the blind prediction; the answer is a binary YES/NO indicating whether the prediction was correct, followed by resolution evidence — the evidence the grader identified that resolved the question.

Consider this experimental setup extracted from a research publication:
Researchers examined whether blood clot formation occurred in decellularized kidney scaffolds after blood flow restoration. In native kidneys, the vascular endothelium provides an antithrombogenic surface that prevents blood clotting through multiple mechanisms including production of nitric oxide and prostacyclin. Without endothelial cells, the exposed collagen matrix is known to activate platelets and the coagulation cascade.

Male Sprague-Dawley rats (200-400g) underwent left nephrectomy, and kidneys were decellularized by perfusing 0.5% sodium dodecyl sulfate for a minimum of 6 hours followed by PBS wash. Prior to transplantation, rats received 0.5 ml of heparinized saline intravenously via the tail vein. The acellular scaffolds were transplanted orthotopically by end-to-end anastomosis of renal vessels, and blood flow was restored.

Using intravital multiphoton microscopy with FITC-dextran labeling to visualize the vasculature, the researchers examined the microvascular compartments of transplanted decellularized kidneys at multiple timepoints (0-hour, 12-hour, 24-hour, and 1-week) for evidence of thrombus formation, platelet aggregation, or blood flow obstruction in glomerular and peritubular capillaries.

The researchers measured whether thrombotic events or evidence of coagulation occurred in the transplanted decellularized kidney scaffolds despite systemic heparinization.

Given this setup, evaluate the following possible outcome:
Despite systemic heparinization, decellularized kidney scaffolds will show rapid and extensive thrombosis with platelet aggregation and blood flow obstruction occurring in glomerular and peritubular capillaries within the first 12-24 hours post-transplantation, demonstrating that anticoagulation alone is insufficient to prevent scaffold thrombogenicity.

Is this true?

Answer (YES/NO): NO